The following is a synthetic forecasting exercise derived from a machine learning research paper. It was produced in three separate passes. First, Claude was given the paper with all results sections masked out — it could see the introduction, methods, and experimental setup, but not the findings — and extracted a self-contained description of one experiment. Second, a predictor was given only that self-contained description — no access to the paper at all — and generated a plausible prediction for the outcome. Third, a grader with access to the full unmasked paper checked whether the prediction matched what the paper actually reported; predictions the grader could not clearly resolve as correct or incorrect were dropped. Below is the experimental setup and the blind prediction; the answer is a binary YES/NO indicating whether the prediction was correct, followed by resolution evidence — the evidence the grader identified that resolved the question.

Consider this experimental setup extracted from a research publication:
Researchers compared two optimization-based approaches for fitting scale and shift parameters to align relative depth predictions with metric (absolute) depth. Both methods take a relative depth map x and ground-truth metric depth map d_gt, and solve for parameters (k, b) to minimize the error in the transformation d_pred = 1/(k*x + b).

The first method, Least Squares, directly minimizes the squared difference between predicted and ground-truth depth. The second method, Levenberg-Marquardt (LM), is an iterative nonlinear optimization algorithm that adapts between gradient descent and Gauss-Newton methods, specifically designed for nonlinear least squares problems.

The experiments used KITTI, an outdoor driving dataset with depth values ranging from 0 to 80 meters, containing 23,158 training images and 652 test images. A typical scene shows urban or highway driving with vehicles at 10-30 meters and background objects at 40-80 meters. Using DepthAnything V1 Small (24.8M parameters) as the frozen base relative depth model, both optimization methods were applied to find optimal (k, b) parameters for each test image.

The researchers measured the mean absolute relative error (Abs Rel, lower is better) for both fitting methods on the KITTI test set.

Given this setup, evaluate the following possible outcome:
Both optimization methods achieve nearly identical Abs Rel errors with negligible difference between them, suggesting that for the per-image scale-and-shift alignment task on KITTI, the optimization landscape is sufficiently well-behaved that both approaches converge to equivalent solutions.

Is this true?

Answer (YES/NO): NO